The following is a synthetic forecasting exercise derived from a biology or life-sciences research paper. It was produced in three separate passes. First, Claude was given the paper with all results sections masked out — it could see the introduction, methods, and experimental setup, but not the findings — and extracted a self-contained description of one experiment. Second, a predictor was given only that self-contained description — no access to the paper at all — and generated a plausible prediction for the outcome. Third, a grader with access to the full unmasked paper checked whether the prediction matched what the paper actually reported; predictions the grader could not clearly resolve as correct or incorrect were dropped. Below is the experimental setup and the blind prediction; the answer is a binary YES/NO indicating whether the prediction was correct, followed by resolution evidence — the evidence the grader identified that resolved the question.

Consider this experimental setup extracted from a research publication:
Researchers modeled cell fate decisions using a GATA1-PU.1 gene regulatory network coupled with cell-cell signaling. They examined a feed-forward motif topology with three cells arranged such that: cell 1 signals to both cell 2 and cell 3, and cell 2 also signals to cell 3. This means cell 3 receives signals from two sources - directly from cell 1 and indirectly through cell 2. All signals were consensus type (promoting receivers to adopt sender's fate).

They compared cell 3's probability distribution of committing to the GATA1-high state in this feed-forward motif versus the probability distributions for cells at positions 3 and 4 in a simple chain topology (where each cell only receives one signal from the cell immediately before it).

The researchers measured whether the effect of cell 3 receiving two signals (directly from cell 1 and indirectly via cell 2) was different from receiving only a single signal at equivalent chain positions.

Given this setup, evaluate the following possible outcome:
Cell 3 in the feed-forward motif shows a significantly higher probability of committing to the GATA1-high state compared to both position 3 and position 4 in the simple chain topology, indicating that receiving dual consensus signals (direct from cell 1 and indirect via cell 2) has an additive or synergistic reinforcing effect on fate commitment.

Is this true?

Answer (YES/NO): YES